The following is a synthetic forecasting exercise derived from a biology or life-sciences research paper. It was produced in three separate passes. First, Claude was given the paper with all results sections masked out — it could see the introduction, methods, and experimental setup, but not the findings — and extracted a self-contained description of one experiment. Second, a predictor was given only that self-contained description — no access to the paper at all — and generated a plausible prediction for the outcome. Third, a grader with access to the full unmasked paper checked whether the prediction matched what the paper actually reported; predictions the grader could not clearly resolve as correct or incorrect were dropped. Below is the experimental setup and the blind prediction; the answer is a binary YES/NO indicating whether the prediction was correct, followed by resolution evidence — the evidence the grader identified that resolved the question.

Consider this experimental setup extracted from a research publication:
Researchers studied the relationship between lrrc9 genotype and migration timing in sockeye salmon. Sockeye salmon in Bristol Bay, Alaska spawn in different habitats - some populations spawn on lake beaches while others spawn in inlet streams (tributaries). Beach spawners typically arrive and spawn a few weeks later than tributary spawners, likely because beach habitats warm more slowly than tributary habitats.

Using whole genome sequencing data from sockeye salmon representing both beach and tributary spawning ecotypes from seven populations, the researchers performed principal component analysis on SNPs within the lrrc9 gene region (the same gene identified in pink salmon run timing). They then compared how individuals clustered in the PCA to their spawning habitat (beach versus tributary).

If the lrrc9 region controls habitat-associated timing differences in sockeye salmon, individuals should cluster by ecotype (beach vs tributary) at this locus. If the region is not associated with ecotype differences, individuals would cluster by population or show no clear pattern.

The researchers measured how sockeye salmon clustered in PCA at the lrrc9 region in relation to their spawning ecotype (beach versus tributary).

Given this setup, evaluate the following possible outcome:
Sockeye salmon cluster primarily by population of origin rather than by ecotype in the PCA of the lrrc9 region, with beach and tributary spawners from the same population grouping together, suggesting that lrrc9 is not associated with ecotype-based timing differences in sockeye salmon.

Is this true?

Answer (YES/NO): NO